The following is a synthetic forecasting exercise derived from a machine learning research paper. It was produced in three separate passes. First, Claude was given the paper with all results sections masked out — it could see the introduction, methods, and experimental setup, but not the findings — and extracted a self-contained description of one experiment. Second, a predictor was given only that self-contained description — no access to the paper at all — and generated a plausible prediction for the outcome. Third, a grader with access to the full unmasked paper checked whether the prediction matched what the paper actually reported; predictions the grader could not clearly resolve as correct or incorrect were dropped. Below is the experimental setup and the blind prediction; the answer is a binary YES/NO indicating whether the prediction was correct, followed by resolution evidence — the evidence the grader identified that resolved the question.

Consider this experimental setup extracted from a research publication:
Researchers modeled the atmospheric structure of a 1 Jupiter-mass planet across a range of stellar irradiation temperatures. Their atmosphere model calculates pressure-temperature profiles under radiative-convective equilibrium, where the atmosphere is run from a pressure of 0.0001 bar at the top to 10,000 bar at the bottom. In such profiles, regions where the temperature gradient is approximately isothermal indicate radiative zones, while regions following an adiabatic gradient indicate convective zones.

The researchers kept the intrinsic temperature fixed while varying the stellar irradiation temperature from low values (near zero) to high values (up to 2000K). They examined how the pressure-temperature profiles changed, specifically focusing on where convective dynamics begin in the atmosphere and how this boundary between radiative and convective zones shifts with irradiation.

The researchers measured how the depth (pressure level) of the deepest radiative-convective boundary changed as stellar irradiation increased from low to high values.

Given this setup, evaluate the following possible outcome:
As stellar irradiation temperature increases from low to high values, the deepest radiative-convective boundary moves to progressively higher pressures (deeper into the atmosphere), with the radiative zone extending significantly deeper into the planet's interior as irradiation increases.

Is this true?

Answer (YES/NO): YES